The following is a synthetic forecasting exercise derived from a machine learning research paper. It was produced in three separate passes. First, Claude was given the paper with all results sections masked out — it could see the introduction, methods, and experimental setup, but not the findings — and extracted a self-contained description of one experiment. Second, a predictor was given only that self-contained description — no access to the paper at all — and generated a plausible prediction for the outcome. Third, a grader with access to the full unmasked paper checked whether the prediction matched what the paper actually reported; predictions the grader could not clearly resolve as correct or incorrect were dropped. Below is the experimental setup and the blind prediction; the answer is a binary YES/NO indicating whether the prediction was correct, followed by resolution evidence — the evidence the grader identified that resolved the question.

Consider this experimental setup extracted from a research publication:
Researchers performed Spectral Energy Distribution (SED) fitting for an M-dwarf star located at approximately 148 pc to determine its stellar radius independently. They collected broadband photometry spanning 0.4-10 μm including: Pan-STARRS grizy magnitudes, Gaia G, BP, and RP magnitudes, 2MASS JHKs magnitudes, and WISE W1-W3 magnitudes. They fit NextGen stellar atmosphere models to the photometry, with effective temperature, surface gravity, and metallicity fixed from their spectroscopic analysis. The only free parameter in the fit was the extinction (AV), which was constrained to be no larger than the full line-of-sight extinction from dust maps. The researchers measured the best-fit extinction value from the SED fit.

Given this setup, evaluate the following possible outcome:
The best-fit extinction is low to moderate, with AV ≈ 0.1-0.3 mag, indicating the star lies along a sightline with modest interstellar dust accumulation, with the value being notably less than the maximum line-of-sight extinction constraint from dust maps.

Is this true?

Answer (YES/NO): NO